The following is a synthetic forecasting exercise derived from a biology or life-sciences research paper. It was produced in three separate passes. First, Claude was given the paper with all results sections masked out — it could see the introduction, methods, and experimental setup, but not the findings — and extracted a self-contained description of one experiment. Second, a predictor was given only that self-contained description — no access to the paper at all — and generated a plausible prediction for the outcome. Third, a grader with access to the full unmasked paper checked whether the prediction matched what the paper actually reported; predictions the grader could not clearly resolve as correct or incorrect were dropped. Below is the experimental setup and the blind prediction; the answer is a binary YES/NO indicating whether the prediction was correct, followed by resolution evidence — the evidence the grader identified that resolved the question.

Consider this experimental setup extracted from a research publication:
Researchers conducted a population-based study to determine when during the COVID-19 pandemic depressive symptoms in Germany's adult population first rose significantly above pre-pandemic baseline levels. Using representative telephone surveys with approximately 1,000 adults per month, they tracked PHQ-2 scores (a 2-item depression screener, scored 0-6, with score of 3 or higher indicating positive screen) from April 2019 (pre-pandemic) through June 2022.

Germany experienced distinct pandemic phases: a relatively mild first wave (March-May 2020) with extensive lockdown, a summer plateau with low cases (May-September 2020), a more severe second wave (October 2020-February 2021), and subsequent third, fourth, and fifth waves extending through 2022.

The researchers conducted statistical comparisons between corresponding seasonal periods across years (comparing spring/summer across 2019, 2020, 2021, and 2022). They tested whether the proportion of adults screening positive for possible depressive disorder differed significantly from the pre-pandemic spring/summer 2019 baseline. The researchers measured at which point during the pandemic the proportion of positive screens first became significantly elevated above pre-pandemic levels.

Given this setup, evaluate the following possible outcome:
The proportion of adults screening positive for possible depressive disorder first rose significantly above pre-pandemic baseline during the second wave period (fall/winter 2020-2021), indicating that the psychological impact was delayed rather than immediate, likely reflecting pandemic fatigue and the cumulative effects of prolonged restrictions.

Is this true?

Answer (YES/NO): NO